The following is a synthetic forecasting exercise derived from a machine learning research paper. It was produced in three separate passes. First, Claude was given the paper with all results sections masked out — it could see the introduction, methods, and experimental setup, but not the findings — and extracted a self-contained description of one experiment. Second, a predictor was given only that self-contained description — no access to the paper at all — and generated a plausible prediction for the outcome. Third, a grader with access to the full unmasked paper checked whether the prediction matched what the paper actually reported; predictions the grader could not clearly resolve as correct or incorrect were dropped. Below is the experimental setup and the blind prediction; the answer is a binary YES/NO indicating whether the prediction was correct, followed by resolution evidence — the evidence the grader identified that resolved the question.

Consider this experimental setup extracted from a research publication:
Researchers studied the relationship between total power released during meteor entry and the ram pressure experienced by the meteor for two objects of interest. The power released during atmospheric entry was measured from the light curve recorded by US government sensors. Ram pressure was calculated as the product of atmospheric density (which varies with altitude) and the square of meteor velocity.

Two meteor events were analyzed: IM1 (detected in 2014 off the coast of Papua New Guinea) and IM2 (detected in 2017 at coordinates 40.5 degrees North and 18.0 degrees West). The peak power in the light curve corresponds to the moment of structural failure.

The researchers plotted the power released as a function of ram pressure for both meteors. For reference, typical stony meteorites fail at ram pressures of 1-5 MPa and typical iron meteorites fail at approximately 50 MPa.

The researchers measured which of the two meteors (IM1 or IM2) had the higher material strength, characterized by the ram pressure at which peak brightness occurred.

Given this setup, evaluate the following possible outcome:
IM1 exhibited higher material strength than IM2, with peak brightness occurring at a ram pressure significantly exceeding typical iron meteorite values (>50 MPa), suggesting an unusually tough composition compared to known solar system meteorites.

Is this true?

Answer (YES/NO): YES